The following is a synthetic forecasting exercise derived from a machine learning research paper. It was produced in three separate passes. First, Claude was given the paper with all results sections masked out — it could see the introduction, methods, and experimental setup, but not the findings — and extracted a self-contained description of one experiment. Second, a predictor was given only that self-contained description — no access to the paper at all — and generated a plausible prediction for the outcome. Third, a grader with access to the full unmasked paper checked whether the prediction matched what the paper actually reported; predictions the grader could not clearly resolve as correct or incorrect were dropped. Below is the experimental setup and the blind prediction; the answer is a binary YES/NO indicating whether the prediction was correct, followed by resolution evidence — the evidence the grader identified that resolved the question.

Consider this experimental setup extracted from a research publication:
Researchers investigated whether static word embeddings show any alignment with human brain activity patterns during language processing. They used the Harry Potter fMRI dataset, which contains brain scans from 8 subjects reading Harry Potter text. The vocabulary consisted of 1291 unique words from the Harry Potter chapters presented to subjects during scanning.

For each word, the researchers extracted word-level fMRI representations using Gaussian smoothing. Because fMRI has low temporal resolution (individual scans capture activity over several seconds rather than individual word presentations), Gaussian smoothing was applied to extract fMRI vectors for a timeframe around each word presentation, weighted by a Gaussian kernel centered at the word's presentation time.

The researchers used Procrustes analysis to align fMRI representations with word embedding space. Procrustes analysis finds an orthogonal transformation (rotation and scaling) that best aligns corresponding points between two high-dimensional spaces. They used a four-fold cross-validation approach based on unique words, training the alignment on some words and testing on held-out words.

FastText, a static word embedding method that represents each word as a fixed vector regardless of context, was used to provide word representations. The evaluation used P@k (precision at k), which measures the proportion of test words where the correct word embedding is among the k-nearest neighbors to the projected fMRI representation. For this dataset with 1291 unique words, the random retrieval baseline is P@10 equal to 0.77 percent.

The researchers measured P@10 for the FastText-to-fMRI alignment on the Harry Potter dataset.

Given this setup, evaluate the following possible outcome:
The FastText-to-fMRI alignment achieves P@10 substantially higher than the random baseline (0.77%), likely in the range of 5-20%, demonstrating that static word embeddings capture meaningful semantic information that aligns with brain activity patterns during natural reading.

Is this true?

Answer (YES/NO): YES